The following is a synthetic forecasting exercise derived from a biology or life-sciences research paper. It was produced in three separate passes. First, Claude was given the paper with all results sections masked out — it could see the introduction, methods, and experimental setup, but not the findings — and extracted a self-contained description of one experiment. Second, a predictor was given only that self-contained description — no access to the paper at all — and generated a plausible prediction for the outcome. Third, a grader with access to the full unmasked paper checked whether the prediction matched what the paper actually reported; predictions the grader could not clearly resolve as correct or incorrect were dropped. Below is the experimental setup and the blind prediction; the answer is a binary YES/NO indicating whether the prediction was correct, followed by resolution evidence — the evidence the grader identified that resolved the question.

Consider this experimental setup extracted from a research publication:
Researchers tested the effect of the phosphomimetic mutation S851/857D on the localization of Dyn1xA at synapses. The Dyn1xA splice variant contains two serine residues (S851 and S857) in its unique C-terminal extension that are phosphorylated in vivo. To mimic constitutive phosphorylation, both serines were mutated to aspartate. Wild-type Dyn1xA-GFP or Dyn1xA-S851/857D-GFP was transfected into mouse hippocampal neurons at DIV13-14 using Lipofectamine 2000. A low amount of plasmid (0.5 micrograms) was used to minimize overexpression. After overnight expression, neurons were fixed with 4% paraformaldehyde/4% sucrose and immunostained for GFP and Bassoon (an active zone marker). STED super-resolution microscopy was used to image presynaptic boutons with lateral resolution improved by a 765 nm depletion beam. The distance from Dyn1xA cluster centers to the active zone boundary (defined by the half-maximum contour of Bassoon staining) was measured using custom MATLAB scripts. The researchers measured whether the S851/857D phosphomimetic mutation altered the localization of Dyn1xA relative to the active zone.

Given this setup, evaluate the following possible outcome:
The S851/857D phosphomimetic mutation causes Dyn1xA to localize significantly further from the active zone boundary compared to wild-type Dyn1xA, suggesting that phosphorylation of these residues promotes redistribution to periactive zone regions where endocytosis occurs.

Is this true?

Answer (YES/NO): NO